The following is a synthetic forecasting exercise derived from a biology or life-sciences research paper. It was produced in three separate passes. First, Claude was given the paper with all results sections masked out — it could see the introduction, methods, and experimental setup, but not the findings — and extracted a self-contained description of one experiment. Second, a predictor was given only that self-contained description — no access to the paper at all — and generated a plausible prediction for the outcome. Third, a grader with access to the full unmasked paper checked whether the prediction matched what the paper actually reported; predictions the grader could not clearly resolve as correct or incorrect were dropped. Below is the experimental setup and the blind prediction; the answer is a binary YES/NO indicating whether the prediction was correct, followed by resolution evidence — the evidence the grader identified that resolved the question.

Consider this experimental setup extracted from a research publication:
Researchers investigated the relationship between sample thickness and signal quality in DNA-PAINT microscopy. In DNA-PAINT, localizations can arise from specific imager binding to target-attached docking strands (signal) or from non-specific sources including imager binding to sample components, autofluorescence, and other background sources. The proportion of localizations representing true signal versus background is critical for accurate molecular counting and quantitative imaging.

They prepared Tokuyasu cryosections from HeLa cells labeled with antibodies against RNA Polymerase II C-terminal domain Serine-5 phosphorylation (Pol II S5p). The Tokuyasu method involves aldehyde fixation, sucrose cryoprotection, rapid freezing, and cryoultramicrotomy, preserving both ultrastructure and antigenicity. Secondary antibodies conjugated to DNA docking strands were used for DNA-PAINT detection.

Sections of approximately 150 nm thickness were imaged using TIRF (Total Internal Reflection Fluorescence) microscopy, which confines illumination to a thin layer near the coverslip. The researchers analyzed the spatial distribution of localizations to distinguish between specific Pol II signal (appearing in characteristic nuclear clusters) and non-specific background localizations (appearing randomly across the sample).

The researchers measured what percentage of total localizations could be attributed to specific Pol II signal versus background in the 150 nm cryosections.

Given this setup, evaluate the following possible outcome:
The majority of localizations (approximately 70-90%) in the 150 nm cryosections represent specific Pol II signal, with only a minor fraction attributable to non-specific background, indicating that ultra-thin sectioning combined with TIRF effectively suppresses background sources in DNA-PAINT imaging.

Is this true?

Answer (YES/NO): NO